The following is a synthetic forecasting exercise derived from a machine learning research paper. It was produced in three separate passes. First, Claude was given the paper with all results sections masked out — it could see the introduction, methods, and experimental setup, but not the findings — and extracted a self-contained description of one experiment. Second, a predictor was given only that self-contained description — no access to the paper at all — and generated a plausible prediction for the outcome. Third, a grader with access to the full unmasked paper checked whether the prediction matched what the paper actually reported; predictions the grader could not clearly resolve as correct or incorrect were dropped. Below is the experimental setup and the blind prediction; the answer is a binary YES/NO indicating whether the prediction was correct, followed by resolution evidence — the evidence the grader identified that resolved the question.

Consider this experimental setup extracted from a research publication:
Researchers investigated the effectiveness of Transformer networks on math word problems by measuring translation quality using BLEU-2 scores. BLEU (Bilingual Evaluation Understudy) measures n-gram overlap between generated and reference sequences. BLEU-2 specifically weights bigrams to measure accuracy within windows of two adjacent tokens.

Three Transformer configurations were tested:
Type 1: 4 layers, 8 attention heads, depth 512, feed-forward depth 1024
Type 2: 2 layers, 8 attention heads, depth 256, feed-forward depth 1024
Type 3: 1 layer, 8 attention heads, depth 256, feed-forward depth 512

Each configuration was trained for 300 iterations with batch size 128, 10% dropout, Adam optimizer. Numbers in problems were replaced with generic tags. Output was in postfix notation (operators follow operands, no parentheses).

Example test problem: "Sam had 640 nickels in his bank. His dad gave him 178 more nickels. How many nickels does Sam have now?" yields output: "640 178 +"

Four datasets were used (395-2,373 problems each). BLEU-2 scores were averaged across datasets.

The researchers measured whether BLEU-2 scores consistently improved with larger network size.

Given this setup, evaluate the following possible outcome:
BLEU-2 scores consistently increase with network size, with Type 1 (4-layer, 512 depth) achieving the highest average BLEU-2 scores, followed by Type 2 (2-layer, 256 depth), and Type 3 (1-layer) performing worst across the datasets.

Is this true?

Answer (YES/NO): NO